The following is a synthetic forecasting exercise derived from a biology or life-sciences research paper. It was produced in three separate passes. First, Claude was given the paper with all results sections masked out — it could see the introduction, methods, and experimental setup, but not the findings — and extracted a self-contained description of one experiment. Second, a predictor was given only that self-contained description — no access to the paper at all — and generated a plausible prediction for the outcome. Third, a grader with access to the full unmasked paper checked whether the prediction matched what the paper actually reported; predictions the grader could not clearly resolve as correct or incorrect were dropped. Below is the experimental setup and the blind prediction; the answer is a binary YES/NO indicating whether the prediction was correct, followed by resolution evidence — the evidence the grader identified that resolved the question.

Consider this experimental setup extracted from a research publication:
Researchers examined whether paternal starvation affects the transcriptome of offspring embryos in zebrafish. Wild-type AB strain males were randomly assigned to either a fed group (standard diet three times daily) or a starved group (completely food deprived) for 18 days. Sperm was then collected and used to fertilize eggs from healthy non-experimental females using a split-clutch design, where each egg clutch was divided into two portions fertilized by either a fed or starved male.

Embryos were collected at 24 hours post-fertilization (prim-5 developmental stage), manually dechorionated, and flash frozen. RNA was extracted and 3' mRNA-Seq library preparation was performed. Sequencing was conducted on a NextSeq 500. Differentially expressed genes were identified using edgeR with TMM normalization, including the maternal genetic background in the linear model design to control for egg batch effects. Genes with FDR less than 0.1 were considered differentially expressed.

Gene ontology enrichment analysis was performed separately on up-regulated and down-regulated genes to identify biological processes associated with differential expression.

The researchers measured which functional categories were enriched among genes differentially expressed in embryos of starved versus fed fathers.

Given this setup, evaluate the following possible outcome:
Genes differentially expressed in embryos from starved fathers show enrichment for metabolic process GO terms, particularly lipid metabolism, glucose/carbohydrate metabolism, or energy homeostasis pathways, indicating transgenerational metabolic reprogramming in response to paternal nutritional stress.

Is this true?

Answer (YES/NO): YES